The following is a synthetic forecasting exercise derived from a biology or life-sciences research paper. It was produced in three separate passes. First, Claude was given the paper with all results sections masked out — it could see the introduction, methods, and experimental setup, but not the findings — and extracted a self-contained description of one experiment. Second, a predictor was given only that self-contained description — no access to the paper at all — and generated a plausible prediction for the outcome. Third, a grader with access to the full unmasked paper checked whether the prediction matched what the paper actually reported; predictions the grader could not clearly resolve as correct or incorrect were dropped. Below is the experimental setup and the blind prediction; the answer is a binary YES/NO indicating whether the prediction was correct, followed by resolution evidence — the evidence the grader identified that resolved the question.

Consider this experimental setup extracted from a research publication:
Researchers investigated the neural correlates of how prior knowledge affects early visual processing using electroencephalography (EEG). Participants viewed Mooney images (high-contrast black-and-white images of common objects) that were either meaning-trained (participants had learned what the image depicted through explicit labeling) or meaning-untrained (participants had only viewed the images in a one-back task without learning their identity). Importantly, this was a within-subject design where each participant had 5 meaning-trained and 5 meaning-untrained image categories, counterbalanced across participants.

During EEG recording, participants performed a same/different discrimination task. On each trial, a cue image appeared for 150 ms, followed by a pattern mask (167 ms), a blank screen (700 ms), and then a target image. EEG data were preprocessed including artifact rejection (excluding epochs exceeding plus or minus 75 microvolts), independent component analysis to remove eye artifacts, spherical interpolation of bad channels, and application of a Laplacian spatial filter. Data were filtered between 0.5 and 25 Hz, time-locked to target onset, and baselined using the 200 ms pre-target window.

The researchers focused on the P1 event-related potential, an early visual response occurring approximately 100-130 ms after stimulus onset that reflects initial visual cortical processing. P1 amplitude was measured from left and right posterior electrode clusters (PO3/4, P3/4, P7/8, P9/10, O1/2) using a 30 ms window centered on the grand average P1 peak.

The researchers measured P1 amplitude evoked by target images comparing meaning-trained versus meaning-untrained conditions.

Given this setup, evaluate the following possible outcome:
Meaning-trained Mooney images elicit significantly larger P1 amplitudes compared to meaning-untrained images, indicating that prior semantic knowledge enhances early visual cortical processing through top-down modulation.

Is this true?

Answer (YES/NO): YES